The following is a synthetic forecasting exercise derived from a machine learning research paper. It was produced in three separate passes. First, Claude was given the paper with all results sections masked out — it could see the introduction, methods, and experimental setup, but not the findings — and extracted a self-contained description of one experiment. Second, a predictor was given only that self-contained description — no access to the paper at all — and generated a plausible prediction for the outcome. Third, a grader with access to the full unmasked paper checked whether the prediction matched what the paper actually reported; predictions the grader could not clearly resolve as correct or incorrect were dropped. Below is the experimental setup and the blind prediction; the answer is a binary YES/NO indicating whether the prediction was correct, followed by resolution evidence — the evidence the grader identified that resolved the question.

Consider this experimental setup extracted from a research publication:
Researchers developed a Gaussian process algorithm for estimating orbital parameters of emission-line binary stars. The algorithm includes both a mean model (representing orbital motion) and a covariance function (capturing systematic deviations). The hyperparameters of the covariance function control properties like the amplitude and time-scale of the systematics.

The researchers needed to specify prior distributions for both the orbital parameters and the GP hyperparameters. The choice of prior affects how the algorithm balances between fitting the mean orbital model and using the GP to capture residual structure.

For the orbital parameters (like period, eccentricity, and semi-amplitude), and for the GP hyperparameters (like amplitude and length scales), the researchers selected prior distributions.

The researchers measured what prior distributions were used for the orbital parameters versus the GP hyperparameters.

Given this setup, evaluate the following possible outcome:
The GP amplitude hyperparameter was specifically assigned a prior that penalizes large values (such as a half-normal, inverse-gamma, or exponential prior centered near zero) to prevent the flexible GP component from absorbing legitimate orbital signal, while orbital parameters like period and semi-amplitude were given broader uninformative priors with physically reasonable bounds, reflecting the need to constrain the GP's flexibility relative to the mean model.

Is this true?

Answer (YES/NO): NO